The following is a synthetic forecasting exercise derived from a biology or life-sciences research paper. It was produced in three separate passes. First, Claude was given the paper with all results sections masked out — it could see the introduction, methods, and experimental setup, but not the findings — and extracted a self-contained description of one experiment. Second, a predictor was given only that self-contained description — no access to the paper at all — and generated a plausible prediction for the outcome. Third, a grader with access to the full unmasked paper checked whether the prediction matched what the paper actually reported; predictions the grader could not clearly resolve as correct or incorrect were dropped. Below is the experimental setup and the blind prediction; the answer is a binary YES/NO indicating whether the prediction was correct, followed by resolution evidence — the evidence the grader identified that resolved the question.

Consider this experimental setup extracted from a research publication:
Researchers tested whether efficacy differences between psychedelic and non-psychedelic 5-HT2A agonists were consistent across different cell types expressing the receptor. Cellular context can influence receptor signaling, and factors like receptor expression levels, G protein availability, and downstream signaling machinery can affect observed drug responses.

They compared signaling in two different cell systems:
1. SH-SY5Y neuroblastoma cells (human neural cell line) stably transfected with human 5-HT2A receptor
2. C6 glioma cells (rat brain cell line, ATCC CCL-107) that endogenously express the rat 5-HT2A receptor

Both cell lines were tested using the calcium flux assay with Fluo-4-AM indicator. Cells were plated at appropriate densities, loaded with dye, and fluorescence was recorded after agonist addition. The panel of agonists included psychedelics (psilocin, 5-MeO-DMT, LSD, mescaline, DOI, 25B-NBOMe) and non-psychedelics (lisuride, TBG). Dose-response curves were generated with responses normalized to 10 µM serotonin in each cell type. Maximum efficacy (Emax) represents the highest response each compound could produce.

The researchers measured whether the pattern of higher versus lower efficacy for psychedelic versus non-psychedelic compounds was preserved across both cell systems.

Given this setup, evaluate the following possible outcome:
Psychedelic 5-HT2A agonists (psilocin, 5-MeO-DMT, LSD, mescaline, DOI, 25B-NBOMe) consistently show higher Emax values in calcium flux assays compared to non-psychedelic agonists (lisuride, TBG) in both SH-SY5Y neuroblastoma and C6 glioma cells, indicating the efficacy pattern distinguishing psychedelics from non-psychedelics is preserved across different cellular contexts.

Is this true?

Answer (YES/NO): YES